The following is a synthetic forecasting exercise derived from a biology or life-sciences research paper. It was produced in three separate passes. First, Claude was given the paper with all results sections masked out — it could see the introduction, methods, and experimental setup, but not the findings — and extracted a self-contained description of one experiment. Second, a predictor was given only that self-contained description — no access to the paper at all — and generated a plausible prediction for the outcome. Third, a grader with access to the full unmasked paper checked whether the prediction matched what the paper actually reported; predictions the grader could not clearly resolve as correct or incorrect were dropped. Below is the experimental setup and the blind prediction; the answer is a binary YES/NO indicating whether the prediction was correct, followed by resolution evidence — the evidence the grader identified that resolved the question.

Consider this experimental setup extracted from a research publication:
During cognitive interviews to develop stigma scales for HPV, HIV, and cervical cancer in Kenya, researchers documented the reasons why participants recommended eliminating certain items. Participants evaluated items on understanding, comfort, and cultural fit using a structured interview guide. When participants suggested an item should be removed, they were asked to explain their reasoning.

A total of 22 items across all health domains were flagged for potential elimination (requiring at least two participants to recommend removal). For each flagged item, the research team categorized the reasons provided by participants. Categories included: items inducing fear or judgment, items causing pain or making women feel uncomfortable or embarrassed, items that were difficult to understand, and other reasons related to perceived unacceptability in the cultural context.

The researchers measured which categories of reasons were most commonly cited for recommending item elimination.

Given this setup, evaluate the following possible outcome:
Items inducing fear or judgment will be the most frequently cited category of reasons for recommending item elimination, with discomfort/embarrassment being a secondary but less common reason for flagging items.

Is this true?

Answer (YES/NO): YES